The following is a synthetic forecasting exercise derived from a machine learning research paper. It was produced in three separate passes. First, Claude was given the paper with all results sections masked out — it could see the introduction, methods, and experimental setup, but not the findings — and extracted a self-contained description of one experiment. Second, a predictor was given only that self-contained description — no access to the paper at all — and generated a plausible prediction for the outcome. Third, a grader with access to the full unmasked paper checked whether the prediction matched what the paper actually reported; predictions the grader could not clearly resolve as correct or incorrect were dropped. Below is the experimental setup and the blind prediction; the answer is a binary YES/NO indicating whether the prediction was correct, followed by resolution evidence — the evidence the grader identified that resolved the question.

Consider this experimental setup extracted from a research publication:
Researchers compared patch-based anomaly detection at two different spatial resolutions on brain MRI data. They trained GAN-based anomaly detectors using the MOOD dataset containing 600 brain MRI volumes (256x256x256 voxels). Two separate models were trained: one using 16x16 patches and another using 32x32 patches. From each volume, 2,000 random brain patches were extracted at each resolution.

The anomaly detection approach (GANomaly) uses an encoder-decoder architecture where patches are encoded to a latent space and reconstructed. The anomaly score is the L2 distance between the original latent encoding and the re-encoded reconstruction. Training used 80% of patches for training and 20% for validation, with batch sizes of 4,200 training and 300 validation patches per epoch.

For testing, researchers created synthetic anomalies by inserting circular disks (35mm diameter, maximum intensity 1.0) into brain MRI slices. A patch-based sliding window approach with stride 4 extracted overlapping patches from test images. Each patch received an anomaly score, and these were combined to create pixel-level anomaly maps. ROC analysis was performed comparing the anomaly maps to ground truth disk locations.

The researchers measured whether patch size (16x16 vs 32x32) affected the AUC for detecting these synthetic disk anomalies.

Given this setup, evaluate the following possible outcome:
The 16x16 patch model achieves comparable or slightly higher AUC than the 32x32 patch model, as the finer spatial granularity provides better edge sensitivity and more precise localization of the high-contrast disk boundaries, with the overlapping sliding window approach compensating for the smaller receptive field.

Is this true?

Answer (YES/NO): NO